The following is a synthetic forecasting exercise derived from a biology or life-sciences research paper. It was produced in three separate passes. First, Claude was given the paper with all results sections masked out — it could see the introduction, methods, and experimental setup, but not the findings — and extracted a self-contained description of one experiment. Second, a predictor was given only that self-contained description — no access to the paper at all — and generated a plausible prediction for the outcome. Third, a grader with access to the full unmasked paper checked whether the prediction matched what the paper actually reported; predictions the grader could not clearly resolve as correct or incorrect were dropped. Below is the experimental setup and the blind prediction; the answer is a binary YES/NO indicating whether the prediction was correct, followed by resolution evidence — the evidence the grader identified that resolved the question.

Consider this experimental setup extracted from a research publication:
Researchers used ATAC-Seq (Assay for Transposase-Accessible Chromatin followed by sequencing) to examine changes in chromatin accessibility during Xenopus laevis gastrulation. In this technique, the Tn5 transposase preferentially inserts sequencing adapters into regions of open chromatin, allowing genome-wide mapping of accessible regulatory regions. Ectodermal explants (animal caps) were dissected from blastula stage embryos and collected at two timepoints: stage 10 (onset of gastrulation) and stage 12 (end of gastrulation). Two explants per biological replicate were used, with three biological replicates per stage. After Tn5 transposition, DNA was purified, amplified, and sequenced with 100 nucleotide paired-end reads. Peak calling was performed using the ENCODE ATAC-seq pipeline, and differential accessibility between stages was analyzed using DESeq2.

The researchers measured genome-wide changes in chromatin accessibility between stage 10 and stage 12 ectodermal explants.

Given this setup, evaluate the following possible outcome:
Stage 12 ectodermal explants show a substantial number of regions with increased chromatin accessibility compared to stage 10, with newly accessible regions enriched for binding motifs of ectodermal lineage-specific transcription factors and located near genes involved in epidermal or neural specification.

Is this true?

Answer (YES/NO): NO